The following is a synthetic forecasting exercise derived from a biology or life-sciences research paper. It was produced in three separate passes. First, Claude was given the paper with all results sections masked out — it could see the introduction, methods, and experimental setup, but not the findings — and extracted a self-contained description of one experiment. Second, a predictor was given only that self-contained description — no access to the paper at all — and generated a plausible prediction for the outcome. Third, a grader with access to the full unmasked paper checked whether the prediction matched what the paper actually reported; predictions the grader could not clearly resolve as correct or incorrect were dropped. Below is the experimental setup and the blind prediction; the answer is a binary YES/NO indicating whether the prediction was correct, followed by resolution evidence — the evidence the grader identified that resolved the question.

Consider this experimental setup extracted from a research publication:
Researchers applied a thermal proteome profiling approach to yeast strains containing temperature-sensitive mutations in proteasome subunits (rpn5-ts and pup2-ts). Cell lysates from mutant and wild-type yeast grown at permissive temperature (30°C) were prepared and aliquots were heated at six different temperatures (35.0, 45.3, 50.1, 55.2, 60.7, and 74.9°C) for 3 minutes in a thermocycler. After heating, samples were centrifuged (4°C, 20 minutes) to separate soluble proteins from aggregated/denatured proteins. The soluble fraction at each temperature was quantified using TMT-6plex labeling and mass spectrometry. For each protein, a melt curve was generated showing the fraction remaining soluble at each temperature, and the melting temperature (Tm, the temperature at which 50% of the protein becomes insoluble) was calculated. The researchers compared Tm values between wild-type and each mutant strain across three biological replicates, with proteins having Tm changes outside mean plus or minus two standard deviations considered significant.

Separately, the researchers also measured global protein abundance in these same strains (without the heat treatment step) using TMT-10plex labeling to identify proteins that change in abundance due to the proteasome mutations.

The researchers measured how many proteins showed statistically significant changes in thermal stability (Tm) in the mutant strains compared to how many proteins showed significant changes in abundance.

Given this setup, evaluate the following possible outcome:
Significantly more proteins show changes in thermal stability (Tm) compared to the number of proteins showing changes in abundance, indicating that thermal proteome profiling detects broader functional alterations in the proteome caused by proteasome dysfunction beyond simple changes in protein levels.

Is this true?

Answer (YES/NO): NO